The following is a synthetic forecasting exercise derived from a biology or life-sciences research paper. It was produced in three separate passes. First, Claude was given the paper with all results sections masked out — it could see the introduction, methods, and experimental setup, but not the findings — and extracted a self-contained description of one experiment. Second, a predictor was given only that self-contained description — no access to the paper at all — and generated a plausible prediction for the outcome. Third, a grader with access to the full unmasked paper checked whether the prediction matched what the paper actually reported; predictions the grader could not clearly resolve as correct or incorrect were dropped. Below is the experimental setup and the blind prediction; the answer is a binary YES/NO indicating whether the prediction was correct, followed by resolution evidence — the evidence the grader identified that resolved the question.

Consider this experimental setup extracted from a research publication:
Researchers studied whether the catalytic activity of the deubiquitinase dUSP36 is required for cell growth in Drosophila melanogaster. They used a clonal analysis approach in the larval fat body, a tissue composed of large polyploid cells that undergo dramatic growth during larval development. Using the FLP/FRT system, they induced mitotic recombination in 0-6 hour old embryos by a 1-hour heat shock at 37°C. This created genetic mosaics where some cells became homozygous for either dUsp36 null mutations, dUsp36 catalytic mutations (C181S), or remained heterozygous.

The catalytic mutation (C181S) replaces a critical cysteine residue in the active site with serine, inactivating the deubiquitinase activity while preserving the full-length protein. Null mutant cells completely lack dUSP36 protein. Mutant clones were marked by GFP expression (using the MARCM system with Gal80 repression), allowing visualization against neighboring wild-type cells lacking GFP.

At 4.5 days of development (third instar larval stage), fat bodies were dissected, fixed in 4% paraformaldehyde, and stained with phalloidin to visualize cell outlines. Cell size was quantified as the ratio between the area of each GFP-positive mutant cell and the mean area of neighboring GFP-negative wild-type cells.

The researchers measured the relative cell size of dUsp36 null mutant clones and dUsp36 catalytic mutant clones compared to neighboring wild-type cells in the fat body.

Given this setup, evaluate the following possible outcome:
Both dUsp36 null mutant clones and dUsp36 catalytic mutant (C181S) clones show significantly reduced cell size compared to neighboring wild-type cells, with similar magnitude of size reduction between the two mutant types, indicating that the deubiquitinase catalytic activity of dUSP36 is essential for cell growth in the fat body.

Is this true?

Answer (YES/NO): NO